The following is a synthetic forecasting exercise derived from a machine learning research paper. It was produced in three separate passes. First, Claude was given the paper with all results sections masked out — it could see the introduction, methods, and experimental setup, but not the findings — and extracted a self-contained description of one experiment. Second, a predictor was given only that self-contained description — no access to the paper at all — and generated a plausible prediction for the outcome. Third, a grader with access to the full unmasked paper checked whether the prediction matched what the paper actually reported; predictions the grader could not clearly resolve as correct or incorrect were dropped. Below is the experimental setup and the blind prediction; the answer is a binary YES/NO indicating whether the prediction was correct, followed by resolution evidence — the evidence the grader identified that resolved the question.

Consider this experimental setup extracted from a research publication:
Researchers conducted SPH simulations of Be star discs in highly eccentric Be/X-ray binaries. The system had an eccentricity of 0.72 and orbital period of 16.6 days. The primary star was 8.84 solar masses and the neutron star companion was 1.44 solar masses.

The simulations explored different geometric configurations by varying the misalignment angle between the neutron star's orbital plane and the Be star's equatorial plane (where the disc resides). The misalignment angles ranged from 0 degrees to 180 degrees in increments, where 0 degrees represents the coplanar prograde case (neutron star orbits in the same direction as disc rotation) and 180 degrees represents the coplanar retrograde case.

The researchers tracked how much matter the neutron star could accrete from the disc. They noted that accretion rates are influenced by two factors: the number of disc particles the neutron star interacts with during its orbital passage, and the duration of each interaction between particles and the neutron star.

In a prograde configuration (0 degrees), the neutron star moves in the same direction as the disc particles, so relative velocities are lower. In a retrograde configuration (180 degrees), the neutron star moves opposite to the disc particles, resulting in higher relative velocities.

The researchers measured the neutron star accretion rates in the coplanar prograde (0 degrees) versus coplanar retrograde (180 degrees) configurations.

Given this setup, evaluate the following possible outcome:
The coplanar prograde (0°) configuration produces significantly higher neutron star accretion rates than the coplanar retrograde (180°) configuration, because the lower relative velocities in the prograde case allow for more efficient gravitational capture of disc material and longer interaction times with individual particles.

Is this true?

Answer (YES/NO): YES